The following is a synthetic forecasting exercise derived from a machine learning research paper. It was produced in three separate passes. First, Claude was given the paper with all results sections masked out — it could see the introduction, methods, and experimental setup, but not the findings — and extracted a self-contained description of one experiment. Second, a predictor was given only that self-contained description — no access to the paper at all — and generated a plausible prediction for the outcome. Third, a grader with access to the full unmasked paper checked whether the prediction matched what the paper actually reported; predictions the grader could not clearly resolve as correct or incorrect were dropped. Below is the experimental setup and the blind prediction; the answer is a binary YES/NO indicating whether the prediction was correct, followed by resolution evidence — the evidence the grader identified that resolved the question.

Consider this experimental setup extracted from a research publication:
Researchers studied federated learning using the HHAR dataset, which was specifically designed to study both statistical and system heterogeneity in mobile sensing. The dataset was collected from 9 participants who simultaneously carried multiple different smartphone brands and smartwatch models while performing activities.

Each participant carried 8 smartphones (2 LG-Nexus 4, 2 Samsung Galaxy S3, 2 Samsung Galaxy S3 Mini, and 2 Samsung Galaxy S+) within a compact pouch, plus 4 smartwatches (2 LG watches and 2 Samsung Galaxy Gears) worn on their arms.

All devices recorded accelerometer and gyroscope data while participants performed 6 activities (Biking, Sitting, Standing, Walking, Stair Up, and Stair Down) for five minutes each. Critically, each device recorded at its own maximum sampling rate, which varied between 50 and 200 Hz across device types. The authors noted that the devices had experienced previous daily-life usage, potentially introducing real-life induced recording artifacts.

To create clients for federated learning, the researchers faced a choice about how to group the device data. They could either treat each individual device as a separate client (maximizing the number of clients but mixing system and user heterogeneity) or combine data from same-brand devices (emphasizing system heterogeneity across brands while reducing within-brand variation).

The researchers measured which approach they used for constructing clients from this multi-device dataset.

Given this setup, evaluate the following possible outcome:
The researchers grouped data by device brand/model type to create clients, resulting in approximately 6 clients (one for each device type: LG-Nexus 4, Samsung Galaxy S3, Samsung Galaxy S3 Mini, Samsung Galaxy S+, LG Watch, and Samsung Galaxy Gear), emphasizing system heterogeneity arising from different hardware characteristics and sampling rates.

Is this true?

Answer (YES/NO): NO